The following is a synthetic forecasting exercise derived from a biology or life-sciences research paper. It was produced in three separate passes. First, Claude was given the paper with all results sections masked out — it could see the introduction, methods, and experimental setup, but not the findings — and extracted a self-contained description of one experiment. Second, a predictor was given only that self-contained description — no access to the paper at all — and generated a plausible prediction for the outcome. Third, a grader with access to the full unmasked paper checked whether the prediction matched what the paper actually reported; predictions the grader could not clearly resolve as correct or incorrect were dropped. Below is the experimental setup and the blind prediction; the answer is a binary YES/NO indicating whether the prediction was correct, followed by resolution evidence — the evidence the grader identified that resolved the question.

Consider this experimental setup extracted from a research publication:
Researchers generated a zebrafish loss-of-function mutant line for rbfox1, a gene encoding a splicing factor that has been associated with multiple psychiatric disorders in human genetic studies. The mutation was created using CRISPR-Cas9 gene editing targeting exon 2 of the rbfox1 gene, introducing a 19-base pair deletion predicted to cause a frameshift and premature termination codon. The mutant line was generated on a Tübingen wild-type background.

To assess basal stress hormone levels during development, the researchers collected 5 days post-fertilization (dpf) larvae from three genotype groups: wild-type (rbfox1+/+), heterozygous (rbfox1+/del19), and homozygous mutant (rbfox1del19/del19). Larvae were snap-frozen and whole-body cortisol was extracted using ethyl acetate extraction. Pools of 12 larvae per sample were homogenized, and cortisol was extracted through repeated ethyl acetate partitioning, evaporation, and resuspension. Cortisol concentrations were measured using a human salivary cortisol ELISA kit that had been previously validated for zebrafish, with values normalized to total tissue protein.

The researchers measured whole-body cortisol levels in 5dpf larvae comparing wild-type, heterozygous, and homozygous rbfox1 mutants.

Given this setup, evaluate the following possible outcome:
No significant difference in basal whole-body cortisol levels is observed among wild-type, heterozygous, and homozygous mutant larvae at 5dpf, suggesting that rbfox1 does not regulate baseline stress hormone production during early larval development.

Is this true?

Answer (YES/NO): NO